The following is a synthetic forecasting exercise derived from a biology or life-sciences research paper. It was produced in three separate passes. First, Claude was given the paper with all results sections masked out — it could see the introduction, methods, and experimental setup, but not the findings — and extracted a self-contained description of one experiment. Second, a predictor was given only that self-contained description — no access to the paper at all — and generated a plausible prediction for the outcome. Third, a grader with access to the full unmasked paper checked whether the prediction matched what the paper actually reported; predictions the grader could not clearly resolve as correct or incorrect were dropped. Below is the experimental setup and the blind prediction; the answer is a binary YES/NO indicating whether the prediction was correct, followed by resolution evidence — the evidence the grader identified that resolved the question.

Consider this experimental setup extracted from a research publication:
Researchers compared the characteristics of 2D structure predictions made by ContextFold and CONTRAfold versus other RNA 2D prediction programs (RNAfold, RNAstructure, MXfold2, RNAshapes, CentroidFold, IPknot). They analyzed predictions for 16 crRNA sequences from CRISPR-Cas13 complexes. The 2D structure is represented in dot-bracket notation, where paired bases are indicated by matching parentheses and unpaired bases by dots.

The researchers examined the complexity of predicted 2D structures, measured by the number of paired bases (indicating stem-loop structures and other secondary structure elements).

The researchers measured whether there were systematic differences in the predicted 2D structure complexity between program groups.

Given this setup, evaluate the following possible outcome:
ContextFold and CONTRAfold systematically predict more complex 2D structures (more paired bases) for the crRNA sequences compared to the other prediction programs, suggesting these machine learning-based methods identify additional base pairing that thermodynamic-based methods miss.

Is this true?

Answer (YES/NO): YES